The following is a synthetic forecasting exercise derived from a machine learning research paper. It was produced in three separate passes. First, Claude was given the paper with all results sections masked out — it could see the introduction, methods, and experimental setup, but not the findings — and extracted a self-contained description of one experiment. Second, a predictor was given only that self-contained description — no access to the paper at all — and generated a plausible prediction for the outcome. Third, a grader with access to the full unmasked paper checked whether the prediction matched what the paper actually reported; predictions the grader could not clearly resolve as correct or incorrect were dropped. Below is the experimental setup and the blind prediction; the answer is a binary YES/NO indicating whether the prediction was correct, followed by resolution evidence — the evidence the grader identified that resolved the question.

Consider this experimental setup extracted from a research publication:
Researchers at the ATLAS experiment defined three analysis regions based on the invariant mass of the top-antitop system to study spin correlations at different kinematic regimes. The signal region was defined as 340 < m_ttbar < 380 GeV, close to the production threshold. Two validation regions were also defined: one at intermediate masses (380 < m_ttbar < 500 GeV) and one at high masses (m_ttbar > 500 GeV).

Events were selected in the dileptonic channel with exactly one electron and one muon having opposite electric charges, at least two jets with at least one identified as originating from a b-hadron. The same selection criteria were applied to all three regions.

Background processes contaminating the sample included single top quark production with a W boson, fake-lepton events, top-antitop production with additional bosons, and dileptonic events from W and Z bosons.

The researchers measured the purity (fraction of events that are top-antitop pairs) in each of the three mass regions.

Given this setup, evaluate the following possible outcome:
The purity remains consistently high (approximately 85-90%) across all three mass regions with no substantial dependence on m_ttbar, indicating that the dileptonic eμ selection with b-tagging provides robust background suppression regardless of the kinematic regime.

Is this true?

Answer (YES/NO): NO